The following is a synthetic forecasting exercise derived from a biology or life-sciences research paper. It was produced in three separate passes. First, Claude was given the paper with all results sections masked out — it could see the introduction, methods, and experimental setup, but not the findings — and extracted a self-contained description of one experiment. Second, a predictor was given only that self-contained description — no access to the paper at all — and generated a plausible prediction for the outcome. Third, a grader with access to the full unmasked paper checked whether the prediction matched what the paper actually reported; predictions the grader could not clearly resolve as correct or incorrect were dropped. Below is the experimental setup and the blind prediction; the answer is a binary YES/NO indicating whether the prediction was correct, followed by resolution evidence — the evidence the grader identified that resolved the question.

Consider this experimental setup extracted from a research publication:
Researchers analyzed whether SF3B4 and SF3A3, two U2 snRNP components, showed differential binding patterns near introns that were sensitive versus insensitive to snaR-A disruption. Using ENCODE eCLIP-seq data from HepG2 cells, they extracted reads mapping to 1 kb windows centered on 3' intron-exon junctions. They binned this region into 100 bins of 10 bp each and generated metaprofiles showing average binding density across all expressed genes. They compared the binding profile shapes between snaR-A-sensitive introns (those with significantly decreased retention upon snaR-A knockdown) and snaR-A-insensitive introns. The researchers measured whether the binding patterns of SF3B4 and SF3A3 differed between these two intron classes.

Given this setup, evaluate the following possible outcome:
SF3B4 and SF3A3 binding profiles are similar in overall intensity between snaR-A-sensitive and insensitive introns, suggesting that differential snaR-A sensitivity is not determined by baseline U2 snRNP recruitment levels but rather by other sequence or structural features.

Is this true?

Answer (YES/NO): NO